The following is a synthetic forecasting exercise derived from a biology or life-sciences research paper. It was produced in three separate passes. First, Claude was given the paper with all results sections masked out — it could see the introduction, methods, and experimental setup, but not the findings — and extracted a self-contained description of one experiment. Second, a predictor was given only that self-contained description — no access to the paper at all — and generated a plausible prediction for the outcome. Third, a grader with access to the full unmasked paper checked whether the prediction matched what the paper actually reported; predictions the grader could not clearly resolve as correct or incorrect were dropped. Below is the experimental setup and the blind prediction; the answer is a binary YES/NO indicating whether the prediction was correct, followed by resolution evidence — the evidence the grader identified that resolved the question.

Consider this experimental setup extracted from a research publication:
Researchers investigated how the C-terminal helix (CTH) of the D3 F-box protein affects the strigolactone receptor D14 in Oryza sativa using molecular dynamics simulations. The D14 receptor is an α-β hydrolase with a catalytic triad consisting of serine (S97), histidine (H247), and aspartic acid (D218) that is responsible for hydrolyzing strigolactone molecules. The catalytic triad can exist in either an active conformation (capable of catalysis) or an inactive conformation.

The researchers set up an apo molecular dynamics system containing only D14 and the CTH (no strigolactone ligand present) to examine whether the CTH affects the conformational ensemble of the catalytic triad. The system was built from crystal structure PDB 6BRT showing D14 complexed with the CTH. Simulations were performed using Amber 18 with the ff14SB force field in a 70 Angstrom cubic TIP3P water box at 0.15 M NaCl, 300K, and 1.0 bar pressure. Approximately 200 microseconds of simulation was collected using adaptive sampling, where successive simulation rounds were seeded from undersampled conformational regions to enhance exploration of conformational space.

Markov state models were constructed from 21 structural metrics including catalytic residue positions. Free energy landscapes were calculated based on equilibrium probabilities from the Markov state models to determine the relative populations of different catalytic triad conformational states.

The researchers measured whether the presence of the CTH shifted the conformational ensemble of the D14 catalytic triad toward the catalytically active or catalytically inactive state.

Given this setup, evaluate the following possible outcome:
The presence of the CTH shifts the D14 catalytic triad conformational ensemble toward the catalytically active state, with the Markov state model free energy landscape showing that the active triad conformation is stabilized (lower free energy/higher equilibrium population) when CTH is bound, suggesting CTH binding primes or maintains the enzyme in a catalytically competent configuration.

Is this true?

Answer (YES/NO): NO